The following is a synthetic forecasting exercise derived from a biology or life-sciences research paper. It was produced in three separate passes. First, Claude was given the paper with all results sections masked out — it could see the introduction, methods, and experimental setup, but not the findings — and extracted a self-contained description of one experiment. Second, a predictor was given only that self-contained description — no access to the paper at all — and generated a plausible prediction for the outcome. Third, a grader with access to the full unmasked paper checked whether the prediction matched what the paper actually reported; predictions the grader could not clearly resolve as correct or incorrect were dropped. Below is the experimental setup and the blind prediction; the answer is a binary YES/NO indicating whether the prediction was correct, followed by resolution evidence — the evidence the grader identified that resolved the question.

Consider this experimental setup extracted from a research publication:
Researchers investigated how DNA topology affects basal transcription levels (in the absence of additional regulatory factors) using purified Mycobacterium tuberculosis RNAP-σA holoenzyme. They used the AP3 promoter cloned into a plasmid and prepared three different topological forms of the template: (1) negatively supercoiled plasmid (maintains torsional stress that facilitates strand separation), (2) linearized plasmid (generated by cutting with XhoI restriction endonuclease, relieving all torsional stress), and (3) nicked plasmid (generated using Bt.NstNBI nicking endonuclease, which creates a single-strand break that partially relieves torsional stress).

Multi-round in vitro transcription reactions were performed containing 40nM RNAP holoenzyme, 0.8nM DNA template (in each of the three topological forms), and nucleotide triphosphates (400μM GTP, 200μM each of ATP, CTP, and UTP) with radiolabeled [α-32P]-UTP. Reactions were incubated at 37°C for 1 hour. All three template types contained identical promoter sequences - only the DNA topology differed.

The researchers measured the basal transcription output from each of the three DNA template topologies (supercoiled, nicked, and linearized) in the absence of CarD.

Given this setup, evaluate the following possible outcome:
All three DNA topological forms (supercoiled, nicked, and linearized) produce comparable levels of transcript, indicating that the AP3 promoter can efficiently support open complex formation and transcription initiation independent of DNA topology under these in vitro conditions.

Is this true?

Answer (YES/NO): NO